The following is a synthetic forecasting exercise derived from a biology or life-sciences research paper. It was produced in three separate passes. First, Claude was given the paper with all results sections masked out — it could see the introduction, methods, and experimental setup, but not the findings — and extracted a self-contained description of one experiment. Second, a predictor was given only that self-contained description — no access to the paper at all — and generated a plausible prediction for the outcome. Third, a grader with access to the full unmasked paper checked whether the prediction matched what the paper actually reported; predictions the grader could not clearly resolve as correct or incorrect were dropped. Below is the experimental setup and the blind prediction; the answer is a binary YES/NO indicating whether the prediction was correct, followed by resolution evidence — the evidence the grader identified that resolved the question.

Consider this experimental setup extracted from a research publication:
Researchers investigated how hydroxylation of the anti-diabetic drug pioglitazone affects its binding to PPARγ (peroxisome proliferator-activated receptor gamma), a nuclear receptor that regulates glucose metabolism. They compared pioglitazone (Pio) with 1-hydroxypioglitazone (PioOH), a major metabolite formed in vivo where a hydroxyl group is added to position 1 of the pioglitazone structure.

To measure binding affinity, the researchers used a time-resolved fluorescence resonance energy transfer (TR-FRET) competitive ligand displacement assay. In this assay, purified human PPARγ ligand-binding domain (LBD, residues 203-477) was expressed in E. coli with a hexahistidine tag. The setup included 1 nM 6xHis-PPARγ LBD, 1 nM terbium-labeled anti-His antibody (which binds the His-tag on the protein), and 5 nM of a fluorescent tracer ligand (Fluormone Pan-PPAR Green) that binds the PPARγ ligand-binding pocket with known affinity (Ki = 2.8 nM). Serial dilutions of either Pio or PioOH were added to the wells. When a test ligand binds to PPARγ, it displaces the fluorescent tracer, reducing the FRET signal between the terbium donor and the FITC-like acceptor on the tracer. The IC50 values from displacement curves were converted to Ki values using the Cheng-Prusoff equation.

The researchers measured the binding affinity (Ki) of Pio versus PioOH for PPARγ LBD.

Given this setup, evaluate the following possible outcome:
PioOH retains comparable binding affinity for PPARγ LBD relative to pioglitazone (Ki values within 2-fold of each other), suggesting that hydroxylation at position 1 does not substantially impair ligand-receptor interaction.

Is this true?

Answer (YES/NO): NO